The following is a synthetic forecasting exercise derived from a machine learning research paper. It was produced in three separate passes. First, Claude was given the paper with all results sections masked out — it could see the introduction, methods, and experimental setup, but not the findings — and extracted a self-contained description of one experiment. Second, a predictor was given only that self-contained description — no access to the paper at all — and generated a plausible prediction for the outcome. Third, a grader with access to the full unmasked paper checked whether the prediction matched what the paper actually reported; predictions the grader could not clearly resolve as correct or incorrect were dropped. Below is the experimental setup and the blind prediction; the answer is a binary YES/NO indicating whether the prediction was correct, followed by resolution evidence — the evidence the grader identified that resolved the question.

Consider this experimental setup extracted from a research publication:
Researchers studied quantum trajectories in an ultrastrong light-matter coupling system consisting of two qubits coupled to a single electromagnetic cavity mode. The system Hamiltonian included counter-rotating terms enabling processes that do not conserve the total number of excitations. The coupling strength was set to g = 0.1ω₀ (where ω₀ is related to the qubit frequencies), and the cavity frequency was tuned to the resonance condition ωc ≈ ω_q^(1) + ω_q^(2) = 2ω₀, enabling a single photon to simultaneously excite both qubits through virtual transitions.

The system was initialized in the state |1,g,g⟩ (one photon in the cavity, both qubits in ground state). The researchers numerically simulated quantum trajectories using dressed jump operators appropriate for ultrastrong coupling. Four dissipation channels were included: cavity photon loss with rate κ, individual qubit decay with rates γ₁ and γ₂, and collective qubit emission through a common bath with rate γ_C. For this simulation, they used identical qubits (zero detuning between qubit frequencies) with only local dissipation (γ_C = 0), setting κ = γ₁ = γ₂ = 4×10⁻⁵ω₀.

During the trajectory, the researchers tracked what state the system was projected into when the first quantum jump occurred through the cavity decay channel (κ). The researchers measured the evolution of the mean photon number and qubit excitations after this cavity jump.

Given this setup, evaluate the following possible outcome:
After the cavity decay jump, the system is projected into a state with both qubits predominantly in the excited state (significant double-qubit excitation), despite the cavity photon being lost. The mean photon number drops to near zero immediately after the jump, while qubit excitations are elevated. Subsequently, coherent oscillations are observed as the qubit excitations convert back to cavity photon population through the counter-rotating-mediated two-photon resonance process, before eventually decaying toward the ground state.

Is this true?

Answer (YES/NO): NO